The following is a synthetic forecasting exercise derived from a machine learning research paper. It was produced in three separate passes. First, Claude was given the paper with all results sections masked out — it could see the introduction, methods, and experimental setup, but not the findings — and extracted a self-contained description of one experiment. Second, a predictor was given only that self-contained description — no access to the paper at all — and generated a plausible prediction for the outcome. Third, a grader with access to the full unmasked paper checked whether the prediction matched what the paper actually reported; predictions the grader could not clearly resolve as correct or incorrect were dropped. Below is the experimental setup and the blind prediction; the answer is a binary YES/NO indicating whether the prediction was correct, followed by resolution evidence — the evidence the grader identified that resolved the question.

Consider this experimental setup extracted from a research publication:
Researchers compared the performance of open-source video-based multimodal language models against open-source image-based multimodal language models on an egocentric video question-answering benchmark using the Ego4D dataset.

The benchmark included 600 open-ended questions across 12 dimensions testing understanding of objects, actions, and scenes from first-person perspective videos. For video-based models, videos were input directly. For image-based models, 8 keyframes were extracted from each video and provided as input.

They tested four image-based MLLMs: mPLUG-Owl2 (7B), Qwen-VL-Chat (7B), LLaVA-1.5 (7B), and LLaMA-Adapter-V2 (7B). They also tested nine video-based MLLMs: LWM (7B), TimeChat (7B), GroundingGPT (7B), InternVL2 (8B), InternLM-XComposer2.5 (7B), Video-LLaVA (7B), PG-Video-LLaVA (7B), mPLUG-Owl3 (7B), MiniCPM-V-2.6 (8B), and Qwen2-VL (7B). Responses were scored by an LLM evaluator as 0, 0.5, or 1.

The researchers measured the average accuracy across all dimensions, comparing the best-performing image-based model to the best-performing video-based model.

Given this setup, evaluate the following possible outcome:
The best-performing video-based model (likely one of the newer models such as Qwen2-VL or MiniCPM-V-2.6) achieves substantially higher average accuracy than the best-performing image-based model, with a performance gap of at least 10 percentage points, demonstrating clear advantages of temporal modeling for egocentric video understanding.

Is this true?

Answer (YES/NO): NO